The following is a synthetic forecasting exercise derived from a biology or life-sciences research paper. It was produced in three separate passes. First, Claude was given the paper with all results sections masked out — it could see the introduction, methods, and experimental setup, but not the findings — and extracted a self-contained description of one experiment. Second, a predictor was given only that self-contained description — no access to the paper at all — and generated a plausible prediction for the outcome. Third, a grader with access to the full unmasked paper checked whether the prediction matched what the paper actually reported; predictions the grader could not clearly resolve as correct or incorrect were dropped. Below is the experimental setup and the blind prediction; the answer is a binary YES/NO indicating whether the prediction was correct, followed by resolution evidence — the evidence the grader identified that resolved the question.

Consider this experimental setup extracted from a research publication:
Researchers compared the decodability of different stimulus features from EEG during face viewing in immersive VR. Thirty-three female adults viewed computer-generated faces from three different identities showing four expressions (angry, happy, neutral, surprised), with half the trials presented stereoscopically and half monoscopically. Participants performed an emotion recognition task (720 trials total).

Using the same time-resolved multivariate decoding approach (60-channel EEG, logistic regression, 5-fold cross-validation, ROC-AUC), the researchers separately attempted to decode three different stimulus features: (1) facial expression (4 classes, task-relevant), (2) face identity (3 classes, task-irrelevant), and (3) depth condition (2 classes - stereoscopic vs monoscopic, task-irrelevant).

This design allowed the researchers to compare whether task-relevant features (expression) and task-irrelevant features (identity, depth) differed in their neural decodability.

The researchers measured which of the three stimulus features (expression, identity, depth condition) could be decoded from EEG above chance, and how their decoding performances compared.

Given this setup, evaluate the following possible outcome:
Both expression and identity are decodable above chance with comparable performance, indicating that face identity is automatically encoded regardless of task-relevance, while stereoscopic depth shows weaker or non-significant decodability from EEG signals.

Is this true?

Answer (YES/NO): NO